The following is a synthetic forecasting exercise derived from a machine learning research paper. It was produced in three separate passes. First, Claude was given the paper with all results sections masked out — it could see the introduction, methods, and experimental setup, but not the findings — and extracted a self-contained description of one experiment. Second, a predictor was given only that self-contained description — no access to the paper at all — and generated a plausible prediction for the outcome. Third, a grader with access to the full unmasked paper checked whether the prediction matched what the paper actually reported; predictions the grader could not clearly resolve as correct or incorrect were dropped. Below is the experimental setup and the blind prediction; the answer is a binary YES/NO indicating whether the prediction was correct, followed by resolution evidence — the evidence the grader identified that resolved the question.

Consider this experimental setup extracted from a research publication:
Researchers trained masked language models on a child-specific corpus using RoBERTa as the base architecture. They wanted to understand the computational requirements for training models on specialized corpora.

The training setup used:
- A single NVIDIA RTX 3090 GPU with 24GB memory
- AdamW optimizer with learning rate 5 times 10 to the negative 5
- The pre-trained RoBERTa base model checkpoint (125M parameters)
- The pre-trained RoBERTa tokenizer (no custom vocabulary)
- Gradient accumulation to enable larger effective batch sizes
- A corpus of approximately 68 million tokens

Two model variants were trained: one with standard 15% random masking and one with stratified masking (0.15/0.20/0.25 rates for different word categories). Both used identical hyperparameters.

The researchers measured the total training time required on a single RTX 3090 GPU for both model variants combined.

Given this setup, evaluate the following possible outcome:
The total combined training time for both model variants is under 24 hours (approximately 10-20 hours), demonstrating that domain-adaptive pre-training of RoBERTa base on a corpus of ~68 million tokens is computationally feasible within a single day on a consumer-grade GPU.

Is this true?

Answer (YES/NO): NO